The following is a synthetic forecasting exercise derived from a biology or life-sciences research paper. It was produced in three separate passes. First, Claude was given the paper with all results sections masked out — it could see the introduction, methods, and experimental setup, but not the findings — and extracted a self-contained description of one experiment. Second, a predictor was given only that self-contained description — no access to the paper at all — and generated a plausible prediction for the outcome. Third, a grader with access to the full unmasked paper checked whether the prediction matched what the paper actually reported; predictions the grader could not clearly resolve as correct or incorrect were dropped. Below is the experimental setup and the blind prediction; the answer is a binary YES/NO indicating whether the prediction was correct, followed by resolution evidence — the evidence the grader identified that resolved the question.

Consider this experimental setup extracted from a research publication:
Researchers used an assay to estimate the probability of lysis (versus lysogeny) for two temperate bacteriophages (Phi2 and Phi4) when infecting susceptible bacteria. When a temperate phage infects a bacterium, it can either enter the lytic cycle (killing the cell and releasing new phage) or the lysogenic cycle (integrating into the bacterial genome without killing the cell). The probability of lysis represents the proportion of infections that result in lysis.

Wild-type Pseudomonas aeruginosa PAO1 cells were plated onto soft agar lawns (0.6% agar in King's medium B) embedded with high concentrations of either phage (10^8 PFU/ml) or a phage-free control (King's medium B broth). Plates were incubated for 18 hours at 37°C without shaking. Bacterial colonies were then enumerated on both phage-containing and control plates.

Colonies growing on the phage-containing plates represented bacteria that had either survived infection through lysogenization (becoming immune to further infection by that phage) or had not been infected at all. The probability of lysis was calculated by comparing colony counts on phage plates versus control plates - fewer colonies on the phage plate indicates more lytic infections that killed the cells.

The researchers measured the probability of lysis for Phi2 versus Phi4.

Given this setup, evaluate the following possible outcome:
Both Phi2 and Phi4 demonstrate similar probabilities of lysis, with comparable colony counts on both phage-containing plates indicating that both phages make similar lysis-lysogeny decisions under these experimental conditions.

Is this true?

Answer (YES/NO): NO